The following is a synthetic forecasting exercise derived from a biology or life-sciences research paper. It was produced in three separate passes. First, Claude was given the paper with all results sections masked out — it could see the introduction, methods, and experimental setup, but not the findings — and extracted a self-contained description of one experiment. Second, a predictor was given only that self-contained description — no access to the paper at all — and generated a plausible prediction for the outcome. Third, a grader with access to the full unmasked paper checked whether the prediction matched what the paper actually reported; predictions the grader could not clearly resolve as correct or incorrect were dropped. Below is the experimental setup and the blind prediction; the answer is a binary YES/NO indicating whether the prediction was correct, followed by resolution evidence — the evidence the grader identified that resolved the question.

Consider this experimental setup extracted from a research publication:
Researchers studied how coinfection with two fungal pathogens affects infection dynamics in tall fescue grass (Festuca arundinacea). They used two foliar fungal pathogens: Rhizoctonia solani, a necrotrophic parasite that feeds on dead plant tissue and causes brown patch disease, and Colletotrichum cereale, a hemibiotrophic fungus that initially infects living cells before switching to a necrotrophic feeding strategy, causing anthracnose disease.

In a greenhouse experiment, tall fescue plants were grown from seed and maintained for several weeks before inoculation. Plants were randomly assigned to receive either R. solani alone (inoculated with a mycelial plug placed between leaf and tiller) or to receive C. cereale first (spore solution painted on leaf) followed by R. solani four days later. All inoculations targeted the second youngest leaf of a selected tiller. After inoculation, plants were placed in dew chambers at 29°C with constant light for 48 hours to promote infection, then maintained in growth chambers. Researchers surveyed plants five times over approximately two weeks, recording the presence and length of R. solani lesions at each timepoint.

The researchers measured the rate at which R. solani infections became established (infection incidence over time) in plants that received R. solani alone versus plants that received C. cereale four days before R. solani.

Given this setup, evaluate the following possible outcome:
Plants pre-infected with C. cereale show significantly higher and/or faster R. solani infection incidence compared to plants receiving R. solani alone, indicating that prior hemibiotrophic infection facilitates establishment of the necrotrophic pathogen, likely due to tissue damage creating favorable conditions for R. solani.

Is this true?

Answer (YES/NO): YES